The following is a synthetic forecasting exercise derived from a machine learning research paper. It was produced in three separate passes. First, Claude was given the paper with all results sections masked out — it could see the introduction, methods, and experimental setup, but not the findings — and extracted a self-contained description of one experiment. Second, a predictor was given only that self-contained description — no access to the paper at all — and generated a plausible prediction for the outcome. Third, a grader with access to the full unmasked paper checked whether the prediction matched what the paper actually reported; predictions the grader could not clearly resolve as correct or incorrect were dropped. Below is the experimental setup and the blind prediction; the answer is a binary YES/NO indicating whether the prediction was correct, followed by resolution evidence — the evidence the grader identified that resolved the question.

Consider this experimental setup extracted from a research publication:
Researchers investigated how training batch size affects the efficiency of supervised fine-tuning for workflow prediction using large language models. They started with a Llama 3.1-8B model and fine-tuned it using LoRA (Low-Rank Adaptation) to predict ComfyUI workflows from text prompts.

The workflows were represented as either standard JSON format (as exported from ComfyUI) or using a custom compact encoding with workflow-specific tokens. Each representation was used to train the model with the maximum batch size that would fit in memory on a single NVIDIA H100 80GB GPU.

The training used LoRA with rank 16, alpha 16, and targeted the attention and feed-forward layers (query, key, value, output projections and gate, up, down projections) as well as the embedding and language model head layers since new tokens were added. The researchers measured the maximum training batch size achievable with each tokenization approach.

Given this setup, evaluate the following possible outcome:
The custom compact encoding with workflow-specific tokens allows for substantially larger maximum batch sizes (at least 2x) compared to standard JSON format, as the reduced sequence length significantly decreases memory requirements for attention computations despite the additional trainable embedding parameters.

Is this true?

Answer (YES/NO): YES